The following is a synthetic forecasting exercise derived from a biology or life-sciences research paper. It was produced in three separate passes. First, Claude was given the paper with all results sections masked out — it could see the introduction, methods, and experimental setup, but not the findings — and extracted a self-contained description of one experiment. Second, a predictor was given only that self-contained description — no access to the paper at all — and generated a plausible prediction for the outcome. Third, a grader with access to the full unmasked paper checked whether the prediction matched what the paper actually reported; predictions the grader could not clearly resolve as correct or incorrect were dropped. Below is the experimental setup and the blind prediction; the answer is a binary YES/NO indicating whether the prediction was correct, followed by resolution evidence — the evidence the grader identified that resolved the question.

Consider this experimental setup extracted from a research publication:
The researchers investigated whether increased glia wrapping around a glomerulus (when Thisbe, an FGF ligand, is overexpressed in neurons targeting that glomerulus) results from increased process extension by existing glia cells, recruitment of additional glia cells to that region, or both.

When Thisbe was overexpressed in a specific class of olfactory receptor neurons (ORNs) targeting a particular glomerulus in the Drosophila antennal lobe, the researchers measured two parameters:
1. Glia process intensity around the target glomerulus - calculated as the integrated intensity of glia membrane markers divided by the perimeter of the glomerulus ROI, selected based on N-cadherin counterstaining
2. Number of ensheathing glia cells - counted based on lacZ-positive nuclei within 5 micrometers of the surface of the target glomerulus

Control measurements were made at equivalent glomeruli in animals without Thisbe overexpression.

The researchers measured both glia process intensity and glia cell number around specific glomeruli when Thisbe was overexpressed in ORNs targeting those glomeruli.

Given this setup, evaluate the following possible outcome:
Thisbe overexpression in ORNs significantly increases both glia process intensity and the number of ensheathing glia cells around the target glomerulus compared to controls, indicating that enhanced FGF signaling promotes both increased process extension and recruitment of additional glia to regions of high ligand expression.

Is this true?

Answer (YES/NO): YES